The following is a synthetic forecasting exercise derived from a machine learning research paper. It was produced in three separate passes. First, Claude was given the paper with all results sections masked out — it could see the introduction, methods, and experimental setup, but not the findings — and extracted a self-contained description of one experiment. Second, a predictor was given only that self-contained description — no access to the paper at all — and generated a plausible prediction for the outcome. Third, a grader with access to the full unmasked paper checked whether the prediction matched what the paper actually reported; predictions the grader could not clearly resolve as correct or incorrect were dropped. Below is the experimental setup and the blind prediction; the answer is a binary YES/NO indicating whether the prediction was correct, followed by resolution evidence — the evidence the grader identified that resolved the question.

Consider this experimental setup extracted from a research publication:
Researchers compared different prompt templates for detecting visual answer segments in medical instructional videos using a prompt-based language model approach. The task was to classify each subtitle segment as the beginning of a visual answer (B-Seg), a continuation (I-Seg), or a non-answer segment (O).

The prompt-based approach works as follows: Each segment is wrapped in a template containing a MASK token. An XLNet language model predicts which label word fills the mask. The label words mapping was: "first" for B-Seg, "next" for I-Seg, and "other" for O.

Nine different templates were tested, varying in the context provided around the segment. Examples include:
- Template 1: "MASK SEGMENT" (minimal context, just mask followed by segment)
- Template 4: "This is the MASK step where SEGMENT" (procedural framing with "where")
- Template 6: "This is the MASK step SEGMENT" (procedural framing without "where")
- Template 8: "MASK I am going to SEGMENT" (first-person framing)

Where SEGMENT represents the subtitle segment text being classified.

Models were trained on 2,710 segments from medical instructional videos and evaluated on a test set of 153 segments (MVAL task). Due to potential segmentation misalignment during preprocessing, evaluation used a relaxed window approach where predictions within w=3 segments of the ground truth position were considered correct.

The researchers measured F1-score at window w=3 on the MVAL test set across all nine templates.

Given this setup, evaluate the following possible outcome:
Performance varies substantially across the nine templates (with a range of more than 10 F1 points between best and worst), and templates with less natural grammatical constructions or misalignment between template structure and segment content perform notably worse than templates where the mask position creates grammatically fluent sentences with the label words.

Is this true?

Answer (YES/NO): NO